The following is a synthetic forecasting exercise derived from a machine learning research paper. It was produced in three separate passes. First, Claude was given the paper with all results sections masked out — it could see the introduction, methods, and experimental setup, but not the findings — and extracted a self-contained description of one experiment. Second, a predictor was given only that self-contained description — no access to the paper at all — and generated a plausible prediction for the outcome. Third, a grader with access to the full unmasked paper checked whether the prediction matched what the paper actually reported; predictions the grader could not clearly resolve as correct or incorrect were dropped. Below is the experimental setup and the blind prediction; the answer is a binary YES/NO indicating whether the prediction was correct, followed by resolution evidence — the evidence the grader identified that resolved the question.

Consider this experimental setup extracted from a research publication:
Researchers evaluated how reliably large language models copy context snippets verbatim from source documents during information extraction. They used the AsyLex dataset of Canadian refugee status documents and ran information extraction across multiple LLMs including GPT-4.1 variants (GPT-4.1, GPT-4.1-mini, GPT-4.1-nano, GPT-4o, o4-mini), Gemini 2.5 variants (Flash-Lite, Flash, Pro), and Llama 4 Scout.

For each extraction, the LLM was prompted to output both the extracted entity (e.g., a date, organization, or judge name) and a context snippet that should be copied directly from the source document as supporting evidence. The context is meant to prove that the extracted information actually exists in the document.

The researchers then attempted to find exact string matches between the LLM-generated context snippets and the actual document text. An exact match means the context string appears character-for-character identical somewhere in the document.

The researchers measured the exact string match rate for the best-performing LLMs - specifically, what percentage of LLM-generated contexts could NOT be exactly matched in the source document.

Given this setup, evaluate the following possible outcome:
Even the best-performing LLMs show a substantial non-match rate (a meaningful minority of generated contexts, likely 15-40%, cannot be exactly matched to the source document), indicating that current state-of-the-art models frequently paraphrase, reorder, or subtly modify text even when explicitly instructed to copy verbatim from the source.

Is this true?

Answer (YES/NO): NO